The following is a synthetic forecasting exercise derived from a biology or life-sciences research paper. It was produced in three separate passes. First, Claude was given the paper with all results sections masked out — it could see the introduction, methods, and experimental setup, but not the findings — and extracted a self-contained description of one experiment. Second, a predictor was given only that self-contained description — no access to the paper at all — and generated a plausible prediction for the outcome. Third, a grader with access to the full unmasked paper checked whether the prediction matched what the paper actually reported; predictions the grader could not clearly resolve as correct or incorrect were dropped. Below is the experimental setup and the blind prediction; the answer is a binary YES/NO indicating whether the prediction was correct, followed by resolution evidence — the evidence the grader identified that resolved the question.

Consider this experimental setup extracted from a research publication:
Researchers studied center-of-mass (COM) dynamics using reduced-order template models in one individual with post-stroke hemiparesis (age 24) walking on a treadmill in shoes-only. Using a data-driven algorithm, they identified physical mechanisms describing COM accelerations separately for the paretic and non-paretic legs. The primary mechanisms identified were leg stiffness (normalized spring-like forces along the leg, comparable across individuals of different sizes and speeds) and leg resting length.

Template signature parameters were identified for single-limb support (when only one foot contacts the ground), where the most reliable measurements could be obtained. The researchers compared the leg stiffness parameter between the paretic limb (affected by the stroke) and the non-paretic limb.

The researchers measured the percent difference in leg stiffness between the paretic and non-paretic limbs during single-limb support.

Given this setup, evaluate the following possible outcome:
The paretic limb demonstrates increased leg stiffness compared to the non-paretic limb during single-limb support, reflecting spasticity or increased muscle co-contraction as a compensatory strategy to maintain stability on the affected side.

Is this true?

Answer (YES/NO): YES